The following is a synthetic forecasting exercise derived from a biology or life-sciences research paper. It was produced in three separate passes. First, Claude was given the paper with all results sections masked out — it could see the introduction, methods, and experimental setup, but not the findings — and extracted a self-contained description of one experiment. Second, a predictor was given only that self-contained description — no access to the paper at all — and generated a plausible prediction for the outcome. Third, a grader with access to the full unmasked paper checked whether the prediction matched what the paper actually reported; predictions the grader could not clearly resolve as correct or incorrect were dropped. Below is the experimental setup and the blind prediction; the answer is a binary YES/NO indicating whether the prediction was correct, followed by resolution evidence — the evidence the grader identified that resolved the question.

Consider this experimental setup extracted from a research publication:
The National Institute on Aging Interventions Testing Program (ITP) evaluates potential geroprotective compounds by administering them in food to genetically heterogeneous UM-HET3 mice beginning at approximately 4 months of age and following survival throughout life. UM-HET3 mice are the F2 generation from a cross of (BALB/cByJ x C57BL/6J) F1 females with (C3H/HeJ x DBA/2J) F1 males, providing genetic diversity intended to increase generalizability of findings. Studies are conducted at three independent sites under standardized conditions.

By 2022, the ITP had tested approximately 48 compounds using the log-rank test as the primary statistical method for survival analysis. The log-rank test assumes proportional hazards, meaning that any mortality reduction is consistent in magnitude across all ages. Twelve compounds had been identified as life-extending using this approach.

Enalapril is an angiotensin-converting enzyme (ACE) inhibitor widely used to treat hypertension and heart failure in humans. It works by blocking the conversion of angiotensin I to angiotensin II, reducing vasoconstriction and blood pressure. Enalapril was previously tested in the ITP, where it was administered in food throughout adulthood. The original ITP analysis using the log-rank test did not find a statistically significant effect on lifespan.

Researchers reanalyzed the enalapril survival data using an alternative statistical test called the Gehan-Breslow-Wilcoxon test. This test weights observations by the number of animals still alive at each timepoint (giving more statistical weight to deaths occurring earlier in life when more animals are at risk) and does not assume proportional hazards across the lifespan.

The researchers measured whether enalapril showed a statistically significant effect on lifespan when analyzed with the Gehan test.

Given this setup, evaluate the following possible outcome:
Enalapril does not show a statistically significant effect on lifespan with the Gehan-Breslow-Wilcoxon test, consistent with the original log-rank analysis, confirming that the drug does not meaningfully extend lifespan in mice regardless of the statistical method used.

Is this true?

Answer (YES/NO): NO